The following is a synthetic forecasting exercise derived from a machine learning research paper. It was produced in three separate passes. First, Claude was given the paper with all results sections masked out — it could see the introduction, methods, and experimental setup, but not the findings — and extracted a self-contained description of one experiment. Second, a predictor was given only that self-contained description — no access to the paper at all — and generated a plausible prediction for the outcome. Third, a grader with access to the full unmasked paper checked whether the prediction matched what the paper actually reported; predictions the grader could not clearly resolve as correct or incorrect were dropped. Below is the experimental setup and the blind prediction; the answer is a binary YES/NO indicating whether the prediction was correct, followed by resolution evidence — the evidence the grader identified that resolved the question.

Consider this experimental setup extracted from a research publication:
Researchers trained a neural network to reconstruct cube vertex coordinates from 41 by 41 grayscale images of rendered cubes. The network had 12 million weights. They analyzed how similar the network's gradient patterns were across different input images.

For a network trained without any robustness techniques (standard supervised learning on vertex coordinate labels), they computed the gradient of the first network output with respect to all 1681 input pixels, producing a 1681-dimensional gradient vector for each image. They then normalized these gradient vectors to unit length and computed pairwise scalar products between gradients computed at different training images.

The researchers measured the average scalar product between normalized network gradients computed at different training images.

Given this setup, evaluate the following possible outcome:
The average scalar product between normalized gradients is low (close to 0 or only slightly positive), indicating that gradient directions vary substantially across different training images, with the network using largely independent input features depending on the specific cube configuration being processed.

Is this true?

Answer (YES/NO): NO